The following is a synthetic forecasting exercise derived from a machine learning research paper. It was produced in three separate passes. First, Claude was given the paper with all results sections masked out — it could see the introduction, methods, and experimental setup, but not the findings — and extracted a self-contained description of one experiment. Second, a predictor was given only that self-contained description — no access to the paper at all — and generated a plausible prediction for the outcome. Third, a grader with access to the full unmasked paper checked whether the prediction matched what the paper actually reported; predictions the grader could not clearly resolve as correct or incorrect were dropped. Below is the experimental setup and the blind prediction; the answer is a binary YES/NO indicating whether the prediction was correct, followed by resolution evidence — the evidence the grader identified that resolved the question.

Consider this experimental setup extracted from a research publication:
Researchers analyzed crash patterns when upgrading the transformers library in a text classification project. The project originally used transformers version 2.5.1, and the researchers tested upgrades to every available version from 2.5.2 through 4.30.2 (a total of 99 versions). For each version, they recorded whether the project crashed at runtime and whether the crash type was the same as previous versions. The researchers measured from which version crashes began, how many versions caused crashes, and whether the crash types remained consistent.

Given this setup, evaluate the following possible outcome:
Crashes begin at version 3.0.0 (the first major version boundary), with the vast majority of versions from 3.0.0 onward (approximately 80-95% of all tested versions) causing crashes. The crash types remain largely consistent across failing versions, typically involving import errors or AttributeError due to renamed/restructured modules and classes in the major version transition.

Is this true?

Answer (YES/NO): NO